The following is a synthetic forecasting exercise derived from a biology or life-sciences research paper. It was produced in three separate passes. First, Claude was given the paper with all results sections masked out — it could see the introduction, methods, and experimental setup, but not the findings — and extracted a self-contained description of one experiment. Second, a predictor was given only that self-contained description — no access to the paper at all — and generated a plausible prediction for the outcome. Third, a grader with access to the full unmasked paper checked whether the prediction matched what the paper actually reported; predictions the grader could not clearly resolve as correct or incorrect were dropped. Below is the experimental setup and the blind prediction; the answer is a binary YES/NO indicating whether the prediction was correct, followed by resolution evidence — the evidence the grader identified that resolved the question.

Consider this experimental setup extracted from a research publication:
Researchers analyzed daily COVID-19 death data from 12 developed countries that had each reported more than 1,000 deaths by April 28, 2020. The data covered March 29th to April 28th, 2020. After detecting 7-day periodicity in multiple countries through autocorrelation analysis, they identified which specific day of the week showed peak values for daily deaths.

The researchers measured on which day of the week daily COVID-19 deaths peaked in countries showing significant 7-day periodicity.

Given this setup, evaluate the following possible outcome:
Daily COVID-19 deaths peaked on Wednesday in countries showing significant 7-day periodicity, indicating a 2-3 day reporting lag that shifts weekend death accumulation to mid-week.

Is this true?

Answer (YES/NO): NO